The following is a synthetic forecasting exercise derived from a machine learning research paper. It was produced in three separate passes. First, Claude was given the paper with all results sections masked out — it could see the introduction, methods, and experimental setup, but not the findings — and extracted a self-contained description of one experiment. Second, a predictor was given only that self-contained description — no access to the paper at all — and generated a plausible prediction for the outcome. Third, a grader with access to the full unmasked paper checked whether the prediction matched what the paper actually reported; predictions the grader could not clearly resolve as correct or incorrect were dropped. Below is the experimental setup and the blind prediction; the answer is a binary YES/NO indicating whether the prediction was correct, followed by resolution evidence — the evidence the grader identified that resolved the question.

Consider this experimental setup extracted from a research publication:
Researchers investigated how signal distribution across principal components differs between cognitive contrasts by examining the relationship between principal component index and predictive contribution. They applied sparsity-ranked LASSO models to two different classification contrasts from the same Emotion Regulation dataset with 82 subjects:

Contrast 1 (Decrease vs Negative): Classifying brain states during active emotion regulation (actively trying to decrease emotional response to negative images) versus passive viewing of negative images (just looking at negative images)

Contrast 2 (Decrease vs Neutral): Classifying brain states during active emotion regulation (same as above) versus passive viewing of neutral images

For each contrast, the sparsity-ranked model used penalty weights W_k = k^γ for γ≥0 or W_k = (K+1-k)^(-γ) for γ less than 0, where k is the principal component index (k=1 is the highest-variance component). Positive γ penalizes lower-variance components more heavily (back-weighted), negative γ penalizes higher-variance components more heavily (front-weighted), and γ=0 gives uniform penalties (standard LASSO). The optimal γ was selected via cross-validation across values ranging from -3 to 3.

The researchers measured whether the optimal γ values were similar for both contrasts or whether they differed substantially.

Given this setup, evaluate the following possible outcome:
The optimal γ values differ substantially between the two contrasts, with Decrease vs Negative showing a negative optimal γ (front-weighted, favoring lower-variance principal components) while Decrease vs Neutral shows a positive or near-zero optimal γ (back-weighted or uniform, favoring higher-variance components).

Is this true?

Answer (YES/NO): NO